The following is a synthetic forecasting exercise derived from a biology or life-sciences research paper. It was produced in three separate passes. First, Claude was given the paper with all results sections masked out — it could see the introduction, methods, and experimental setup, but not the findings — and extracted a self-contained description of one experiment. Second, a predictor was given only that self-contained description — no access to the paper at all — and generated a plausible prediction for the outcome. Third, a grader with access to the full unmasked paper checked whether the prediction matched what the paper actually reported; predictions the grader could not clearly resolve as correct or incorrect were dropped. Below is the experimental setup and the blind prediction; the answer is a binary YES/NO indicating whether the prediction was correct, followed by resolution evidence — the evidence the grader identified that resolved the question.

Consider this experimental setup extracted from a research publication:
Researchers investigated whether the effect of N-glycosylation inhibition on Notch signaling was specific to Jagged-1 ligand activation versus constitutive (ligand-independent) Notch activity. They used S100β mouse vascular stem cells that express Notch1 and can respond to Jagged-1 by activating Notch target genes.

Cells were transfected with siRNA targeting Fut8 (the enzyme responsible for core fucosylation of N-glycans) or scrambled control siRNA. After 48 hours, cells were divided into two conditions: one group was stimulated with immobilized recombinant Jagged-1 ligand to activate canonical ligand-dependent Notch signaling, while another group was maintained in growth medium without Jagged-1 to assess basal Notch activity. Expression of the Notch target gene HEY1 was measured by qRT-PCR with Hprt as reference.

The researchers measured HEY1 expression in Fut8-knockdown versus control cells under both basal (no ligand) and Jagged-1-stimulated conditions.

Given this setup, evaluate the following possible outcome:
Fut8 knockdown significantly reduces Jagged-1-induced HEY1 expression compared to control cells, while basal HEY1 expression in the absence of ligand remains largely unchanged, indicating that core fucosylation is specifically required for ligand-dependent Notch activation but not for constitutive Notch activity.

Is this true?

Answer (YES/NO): YES